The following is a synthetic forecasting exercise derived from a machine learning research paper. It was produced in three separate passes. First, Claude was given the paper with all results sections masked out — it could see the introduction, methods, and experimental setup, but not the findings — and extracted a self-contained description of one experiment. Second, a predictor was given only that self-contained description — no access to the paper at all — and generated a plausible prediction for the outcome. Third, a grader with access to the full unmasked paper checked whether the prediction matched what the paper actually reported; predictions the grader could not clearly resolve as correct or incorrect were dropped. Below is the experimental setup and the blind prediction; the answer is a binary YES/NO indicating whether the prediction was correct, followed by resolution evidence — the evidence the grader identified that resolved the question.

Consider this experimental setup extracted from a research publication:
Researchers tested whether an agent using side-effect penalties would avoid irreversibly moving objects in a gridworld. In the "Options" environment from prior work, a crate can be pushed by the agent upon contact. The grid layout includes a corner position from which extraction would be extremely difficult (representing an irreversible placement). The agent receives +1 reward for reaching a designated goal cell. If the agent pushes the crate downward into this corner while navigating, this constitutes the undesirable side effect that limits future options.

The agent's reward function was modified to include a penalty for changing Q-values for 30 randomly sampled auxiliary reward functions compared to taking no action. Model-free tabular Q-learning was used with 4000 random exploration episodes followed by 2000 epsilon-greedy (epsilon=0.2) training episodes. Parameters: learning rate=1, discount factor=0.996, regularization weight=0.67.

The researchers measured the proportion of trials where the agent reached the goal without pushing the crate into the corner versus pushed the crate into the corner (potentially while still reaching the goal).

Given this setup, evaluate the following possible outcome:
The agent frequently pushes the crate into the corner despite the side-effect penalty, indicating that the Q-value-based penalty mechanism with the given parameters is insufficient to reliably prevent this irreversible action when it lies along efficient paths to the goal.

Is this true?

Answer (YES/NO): NO